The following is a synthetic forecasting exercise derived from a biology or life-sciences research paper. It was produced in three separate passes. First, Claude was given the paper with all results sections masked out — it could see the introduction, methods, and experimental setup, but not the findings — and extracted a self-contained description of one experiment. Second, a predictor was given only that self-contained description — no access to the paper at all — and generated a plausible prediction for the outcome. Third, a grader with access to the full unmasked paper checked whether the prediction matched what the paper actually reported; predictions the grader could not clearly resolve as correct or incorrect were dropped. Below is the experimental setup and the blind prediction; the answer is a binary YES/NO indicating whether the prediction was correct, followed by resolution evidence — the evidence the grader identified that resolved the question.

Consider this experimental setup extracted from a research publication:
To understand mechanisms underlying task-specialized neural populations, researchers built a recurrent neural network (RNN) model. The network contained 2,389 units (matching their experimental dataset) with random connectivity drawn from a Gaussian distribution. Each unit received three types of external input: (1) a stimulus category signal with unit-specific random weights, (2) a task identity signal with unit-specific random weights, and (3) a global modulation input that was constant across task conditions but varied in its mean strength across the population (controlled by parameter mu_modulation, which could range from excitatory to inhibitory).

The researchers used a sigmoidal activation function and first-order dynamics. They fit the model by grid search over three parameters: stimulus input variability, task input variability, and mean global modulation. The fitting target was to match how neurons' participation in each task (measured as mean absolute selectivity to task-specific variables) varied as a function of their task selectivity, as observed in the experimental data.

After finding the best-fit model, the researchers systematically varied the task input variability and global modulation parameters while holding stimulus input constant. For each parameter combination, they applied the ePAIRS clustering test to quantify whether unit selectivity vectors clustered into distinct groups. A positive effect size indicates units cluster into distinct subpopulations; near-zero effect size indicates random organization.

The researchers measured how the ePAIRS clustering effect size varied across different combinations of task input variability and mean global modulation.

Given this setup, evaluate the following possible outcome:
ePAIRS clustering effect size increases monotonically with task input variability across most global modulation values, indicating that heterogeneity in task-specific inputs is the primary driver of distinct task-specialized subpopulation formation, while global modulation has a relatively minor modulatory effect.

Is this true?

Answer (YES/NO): NO